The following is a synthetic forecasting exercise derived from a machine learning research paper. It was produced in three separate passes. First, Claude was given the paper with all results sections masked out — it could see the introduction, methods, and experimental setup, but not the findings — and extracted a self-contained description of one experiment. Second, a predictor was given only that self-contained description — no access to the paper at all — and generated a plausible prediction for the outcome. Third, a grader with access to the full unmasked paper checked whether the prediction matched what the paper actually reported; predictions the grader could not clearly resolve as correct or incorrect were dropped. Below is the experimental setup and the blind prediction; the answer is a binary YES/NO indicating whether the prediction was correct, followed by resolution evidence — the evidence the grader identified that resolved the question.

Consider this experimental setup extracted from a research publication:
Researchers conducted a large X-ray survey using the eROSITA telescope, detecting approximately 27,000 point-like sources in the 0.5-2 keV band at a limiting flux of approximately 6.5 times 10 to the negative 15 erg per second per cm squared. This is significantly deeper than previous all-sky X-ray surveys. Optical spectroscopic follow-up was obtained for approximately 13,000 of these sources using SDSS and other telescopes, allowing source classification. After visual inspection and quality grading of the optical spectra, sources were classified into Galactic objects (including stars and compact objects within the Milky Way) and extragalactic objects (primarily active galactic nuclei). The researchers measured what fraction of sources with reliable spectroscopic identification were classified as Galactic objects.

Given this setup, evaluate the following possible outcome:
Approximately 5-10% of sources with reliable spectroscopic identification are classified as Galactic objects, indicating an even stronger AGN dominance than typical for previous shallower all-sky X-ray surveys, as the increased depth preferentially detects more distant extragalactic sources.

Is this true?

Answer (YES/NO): NO